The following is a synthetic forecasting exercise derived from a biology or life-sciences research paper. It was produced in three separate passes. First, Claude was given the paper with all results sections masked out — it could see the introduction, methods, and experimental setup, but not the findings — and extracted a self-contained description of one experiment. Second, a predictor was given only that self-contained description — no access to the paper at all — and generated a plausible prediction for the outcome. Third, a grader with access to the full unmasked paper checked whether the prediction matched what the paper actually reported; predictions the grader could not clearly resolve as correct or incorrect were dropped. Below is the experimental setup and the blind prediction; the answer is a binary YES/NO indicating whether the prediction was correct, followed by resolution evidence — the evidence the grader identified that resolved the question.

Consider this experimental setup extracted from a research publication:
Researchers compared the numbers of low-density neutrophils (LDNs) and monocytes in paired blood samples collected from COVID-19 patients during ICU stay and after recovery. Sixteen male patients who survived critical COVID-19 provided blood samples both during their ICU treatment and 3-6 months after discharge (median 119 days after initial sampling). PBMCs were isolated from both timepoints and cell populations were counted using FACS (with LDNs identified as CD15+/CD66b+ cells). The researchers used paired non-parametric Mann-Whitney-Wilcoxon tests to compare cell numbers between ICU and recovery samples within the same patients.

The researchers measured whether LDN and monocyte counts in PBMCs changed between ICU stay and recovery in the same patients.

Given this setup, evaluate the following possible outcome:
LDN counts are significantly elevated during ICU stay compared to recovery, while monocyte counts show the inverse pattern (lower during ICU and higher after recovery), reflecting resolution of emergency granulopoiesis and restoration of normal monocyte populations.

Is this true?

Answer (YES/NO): NO